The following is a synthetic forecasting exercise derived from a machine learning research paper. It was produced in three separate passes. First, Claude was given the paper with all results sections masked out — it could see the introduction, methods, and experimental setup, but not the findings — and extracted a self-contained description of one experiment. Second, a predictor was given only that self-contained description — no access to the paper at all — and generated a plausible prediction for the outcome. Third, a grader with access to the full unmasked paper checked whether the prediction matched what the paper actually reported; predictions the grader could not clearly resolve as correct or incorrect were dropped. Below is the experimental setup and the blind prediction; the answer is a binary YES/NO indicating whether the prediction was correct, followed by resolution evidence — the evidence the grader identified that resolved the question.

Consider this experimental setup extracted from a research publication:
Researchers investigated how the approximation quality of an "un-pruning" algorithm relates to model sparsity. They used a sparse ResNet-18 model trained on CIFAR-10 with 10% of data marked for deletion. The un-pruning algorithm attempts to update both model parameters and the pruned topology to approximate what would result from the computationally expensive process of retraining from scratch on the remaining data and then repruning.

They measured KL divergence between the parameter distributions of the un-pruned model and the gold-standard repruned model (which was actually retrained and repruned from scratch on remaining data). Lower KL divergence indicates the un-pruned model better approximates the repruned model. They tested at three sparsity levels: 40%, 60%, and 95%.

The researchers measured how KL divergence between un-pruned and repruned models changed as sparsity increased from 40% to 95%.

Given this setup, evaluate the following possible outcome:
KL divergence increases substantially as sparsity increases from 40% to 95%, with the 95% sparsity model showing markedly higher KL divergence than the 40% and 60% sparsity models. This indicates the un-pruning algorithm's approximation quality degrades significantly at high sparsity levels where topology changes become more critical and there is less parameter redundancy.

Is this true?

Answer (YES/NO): NO